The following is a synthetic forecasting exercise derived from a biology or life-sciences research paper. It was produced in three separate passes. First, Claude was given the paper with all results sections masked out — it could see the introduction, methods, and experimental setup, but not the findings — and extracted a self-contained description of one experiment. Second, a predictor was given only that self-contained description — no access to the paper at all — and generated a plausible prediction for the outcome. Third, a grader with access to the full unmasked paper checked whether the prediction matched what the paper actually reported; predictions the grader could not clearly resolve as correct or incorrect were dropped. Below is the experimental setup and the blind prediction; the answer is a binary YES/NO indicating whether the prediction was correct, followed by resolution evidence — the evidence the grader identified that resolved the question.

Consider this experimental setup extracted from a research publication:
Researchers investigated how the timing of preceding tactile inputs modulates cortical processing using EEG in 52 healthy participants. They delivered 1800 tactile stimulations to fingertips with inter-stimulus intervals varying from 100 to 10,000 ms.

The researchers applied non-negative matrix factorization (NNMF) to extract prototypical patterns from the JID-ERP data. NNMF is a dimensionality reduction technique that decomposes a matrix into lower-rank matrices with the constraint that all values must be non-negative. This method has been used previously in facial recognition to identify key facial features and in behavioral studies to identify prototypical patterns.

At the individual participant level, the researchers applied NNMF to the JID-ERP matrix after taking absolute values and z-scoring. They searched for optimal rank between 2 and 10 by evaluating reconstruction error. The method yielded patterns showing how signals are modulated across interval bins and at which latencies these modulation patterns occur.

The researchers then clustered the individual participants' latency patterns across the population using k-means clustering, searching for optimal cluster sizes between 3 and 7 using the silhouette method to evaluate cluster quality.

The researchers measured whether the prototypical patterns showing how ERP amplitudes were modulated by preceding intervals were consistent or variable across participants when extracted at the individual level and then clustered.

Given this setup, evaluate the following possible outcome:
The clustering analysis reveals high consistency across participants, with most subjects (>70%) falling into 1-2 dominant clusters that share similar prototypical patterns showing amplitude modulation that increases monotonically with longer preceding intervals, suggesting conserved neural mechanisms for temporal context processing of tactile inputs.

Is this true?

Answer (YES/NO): NO